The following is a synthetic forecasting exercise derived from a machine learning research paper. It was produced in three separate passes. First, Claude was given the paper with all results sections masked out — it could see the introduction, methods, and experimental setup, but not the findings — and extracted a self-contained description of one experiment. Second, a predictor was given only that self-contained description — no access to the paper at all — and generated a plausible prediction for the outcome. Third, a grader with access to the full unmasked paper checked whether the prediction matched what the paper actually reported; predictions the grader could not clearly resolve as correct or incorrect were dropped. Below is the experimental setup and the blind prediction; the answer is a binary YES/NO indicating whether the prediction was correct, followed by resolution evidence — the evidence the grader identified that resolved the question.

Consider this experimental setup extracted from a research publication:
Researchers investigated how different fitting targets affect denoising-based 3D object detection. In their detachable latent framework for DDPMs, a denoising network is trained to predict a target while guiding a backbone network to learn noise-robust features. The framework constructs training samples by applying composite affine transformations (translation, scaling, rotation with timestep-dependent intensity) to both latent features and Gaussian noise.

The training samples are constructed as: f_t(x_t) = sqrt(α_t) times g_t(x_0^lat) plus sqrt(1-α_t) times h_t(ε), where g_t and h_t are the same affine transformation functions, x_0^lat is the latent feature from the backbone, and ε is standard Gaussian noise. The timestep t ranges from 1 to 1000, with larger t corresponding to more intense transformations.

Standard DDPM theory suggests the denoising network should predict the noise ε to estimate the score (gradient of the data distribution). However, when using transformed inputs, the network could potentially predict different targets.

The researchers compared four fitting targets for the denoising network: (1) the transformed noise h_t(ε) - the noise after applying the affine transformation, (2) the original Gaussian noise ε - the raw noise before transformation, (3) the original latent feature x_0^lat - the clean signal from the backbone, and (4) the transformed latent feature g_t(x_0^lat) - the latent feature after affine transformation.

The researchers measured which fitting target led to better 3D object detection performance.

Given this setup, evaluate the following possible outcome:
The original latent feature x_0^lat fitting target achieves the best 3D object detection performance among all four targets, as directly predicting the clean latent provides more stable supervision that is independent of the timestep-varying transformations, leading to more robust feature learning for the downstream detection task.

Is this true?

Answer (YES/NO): NO